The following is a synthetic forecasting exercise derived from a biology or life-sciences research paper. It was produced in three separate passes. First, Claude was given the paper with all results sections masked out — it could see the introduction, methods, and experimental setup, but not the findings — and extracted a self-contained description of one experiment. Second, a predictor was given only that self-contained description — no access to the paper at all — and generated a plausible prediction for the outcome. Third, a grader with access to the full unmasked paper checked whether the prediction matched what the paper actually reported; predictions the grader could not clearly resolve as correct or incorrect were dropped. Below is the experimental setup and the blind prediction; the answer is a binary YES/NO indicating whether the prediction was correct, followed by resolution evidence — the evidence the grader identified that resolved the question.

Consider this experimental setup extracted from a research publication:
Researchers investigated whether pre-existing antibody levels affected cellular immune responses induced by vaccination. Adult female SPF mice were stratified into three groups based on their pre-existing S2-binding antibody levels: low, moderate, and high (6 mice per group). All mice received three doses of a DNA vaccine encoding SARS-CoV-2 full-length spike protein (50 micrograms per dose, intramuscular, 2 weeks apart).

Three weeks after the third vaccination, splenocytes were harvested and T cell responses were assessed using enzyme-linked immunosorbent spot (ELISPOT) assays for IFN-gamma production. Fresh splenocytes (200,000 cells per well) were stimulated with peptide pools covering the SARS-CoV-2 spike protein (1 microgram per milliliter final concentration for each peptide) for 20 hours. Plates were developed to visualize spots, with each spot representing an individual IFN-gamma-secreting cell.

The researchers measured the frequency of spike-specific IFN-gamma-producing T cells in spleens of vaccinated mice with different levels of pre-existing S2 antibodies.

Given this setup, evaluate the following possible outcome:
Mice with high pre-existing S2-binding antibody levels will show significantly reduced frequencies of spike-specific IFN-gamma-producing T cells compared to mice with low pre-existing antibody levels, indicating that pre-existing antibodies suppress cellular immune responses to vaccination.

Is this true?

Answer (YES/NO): NO